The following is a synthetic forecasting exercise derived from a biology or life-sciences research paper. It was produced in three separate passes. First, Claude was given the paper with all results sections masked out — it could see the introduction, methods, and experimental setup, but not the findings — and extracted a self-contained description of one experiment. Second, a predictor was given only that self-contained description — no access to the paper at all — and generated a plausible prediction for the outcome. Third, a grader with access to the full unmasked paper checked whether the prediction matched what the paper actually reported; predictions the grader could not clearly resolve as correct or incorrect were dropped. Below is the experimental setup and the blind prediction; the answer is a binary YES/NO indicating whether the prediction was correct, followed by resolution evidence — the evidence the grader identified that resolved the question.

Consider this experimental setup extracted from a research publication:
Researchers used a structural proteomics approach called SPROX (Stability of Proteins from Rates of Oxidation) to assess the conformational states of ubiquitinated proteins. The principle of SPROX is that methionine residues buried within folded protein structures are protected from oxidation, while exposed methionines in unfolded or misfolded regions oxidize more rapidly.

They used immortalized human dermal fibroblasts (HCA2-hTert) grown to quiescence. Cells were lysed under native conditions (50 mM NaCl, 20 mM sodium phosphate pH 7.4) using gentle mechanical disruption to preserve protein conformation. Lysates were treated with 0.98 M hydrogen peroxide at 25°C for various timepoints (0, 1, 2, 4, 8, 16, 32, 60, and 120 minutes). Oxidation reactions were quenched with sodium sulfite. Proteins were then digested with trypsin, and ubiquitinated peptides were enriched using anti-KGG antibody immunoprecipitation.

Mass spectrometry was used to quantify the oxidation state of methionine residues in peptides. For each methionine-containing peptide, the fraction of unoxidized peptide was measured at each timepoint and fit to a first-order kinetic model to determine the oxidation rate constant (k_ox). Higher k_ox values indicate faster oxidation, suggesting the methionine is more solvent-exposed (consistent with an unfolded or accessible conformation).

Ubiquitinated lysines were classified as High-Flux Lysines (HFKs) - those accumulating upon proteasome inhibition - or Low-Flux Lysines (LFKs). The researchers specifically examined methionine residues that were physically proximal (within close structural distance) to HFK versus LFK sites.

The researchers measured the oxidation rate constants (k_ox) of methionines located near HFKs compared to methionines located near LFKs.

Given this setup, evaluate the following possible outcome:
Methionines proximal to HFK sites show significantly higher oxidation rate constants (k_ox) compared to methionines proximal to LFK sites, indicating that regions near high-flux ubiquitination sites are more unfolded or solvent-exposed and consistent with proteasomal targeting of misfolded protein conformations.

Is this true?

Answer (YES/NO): YES